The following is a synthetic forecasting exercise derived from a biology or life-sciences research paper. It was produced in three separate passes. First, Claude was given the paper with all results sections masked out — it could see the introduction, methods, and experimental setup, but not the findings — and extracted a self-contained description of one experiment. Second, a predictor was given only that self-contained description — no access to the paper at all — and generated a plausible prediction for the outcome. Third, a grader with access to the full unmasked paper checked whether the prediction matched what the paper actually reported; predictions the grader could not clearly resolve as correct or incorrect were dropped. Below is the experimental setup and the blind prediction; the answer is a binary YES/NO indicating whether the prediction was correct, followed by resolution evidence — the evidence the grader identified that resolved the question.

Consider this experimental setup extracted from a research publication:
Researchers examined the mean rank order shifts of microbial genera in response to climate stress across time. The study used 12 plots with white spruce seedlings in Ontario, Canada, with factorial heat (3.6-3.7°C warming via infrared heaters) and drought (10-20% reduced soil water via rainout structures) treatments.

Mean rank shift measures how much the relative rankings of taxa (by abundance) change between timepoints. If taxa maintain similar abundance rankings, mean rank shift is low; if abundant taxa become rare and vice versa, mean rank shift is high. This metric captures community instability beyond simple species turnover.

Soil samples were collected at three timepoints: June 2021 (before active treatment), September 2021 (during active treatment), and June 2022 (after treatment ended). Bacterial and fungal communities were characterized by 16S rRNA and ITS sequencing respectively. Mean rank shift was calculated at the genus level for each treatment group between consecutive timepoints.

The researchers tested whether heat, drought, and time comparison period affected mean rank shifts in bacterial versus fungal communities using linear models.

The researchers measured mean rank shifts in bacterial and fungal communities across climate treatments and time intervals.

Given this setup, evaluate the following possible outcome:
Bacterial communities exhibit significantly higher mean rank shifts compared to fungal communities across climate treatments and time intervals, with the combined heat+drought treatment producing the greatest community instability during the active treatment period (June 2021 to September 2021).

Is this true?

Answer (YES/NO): NO